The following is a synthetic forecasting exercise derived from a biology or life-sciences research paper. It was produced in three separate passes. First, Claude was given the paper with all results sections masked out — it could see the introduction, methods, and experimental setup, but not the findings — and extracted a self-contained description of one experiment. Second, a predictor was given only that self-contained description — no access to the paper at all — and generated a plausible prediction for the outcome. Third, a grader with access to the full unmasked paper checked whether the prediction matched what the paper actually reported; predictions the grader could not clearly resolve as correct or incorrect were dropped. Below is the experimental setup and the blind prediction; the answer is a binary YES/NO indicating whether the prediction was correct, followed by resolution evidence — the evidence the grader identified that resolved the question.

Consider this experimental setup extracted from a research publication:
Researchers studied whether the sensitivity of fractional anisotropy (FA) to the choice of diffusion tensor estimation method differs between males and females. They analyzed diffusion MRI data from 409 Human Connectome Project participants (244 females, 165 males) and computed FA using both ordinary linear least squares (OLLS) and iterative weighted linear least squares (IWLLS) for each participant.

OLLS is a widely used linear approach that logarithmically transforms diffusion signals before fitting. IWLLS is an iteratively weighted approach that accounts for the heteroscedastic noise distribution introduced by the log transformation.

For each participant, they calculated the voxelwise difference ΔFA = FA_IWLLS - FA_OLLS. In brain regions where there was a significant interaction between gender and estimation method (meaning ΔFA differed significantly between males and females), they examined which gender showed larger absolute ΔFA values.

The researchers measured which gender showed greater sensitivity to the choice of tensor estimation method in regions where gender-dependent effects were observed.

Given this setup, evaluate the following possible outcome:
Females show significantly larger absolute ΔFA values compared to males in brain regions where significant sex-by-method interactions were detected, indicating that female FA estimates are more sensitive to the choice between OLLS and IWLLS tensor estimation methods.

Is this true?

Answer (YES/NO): NO